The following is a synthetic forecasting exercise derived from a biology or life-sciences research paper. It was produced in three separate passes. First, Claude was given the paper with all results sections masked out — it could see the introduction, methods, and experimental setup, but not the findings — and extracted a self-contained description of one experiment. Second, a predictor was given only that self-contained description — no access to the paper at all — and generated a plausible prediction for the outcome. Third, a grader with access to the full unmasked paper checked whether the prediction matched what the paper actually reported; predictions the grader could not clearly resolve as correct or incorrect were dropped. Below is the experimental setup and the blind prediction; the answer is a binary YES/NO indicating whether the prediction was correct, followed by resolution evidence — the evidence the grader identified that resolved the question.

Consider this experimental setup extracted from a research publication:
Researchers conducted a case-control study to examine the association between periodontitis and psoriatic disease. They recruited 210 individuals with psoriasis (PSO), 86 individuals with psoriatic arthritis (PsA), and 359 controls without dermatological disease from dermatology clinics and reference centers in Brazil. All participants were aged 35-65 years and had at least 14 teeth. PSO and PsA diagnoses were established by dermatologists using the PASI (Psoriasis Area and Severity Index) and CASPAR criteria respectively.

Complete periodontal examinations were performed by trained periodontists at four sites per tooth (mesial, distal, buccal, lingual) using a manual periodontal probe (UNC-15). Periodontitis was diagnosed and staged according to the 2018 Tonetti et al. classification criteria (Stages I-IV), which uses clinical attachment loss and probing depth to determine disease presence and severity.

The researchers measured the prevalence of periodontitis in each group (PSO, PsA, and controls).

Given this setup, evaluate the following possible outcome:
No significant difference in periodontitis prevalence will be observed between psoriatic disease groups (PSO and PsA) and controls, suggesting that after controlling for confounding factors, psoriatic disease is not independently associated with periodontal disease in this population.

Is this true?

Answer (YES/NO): NO